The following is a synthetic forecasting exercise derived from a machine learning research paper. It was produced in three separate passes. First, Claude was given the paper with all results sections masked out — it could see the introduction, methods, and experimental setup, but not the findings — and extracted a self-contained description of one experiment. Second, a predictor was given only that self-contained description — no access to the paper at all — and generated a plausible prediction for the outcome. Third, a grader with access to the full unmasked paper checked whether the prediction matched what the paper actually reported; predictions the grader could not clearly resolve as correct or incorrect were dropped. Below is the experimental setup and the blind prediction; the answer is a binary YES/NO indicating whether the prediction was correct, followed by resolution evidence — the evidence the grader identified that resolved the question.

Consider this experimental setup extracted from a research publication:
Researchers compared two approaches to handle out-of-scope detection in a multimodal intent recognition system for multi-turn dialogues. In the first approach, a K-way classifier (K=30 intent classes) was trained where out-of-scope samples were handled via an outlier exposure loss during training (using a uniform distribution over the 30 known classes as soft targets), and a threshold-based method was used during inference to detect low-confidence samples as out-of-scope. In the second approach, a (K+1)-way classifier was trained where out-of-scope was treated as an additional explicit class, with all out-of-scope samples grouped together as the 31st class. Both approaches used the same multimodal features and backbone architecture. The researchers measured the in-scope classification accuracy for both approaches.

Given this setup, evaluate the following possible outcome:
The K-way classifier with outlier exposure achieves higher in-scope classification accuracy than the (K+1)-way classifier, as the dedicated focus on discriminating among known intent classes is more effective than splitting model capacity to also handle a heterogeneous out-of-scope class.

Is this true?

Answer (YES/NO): YES